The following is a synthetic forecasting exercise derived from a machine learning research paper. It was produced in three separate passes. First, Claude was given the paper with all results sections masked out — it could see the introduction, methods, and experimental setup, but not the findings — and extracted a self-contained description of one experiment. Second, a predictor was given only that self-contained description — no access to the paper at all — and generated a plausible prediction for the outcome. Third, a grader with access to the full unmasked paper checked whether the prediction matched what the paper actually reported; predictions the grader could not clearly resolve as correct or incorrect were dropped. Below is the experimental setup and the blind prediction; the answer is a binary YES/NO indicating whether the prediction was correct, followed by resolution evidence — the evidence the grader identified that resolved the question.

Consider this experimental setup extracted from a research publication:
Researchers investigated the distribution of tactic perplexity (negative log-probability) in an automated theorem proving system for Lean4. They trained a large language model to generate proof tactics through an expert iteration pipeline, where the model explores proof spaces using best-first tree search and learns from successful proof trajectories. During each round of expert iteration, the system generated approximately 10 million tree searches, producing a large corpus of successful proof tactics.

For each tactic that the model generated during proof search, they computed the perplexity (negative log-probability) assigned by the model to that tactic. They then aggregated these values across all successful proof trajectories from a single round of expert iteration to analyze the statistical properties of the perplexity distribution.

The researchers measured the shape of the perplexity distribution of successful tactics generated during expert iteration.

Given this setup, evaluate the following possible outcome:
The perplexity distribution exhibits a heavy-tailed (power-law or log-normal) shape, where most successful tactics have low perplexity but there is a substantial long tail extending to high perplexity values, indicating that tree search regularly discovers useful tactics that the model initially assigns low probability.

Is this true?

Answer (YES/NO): NO